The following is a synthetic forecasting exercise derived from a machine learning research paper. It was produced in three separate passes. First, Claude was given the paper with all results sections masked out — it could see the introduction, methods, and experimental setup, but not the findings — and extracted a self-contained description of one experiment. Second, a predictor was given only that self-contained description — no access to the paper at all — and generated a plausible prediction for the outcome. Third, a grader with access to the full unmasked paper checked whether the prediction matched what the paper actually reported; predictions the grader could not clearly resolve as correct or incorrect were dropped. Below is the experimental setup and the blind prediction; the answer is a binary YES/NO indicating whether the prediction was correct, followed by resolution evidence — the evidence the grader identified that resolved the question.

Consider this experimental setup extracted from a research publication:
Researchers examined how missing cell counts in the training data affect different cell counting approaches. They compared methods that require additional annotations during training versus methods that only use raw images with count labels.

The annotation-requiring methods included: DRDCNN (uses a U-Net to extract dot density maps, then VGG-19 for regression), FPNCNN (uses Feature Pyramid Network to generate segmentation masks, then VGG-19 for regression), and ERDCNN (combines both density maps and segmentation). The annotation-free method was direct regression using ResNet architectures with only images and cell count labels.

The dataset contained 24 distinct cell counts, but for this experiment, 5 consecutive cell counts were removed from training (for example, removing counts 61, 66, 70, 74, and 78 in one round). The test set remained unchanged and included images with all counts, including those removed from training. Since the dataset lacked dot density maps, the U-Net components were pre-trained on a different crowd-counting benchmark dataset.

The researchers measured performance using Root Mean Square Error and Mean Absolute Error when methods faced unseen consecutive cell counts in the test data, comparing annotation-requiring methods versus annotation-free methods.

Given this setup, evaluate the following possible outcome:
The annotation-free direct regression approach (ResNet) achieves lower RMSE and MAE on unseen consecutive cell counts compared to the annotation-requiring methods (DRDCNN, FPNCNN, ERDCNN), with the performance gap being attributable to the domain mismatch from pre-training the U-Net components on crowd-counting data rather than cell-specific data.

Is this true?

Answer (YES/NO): NO